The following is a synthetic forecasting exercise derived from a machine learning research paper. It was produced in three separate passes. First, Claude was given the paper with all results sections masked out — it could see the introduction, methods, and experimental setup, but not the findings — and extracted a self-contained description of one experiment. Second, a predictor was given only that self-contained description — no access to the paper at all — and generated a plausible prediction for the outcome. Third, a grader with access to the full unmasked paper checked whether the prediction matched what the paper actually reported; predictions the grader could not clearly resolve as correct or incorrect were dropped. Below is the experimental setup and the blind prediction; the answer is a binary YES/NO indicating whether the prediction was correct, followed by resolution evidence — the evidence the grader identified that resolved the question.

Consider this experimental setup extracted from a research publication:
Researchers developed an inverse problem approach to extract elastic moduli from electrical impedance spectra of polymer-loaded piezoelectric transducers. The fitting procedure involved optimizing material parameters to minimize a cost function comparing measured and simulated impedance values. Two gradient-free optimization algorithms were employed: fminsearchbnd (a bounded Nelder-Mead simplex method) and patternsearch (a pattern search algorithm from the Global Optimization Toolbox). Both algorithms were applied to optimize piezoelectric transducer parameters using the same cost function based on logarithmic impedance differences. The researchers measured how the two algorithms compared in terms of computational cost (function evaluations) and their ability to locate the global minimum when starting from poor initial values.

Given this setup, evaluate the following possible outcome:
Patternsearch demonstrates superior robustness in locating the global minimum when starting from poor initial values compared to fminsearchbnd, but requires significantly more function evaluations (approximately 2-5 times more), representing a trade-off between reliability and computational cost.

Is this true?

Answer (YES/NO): NO